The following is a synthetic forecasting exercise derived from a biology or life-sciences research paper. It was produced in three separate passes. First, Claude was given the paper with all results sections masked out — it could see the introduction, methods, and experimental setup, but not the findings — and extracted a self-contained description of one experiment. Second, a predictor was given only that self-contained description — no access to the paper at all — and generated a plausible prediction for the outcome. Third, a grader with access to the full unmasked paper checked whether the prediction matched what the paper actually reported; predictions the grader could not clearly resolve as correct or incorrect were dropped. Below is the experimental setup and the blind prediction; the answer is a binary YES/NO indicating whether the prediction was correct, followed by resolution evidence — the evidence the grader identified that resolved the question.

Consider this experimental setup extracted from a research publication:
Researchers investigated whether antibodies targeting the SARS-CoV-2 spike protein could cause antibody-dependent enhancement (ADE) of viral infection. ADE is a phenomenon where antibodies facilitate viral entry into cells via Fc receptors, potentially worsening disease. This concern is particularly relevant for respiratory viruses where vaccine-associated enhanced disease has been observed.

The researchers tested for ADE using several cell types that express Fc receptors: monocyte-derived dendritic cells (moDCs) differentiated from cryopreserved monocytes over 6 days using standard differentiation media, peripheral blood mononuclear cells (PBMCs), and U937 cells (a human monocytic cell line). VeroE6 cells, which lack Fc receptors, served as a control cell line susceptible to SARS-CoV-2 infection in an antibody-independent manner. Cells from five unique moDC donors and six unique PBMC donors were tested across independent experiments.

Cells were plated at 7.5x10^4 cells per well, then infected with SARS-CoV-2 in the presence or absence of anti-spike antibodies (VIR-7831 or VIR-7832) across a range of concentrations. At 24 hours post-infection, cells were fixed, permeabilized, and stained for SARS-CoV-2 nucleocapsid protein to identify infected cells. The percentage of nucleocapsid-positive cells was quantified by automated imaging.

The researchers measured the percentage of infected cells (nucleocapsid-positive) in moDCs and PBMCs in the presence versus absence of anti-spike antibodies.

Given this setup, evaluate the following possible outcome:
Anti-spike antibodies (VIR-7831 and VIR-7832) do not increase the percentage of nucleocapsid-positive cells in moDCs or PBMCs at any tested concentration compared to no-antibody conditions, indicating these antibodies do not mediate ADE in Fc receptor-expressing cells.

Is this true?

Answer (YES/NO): YES